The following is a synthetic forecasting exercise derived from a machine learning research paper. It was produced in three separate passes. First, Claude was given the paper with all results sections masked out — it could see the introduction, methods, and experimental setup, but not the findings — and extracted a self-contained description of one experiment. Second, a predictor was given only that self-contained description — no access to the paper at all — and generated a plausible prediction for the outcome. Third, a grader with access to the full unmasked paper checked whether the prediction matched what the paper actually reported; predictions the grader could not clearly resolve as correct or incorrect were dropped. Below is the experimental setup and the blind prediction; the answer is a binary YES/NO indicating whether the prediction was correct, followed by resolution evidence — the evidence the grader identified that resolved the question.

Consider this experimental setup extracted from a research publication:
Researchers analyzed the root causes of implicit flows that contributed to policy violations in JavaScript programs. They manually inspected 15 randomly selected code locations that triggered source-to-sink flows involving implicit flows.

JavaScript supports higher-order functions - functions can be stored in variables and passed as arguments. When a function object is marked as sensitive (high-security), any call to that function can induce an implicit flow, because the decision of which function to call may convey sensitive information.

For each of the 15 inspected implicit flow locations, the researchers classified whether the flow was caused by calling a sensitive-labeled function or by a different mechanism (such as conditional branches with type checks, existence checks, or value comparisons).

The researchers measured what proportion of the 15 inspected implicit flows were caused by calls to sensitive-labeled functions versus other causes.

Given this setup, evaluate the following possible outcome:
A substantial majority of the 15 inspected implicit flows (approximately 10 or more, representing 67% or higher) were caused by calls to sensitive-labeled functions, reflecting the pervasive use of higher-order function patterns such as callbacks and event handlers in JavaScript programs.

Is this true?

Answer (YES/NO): YES